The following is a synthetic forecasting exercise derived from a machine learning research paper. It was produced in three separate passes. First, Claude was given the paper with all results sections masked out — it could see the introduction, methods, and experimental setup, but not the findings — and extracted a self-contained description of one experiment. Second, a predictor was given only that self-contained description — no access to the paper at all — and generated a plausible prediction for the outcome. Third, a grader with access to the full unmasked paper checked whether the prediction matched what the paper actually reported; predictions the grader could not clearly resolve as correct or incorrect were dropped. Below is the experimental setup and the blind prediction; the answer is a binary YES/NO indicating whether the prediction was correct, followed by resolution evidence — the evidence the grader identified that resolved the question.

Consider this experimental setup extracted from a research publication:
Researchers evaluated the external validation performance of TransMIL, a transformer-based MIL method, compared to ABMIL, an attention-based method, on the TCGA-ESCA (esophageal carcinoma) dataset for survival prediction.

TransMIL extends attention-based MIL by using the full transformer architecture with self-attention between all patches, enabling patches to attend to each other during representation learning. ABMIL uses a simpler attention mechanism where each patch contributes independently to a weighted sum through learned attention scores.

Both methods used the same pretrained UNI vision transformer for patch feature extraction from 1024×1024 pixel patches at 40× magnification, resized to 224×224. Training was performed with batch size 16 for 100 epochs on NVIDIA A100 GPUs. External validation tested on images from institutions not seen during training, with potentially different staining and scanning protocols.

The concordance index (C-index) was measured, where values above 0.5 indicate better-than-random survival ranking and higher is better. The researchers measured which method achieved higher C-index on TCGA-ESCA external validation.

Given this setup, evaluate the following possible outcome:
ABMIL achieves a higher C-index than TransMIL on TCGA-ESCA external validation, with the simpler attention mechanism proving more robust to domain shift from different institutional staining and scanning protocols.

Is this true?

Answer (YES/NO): YES